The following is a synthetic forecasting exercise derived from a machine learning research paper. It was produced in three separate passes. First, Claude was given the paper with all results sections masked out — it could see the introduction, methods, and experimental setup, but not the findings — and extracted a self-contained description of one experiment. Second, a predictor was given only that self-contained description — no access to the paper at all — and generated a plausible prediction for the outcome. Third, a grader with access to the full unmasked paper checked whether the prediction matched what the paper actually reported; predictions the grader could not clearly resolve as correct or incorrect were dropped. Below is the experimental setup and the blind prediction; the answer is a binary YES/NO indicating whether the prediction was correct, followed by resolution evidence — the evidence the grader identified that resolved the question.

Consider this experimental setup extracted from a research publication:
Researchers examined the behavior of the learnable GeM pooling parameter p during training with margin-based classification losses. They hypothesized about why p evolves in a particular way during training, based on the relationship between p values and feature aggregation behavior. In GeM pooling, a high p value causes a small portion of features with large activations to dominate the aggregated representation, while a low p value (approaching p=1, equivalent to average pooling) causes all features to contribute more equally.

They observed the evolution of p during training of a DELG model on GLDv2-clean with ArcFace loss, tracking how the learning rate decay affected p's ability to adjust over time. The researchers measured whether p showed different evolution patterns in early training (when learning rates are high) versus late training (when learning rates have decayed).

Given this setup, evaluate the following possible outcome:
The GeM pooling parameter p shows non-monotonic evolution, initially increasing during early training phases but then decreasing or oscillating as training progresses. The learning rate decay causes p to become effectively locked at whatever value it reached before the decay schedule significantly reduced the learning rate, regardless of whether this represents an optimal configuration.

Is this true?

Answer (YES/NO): NO